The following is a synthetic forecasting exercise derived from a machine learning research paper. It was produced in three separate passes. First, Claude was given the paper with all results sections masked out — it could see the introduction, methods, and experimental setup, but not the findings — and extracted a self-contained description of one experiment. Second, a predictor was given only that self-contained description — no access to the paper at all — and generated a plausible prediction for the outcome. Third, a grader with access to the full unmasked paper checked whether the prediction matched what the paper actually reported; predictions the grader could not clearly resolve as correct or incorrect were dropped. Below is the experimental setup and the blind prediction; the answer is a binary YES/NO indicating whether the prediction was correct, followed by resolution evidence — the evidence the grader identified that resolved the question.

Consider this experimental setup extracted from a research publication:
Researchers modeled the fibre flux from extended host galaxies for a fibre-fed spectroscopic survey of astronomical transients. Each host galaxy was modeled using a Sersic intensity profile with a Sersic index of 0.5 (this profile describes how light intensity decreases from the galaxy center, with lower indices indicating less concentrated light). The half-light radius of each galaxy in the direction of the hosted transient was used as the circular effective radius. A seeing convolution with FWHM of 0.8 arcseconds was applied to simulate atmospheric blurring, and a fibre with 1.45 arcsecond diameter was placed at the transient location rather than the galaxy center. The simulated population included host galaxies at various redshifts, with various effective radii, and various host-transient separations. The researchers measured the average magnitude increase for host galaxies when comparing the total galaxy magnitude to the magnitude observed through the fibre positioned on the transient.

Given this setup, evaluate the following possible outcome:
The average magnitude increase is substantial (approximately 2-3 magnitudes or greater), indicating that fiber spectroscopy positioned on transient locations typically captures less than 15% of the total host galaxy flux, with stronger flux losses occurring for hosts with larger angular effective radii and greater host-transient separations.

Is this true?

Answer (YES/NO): YES